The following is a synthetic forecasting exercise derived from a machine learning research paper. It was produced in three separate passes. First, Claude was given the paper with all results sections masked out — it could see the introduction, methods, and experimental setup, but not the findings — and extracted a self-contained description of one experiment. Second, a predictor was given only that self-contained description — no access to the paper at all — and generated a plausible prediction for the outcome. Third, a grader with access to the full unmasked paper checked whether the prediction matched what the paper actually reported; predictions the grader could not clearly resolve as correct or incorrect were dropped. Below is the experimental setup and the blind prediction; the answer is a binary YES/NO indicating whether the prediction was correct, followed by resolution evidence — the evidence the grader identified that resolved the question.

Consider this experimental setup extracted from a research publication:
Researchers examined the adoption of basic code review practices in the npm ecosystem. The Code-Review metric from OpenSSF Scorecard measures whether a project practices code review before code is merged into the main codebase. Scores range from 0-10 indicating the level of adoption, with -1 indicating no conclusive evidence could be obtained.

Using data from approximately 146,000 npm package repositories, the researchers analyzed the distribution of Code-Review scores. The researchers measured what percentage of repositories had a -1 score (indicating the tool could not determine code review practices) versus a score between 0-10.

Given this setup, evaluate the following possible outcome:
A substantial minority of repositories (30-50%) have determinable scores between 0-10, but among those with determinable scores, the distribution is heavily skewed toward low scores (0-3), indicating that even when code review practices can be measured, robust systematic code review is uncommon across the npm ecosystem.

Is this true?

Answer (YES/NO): NO